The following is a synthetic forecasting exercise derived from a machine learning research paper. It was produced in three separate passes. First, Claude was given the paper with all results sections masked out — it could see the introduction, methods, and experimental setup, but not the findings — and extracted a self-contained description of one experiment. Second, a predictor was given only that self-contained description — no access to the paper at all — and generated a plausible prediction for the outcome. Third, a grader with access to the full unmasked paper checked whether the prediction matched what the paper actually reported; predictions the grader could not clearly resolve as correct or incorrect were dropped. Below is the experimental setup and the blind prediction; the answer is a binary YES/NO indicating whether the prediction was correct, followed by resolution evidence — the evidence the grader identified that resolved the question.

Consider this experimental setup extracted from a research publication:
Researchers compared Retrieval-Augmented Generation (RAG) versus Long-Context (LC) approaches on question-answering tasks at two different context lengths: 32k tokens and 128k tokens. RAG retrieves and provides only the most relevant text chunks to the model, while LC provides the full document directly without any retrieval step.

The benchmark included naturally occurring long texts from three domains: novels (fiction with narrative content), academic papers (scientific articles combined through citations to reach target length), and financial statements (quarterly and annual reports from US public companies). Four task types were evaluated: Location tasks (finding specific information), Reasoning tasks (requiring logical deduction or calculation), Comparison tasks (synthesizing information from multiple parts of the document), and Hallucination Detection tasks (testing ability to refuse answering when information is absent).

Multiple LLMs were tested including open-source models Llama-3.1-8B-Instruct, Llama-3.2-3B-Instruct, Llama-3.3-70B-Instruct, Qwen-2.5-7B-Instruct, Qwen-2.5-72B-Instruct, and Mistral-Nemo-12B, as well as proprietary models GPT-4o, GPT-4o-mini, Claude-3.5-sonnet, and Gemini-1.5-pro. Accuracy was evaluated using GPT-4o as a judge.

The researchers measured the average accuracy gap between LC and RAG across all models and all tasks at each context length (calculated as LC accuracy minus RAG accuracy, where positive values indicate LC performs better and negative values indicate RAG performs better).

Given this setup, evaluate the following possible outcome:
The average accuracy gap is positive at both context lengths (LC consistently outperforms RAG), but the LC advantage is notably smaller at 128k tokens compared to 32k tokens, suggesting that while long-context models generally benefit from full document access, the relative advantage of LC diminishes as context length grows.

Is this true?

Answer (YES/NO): NO